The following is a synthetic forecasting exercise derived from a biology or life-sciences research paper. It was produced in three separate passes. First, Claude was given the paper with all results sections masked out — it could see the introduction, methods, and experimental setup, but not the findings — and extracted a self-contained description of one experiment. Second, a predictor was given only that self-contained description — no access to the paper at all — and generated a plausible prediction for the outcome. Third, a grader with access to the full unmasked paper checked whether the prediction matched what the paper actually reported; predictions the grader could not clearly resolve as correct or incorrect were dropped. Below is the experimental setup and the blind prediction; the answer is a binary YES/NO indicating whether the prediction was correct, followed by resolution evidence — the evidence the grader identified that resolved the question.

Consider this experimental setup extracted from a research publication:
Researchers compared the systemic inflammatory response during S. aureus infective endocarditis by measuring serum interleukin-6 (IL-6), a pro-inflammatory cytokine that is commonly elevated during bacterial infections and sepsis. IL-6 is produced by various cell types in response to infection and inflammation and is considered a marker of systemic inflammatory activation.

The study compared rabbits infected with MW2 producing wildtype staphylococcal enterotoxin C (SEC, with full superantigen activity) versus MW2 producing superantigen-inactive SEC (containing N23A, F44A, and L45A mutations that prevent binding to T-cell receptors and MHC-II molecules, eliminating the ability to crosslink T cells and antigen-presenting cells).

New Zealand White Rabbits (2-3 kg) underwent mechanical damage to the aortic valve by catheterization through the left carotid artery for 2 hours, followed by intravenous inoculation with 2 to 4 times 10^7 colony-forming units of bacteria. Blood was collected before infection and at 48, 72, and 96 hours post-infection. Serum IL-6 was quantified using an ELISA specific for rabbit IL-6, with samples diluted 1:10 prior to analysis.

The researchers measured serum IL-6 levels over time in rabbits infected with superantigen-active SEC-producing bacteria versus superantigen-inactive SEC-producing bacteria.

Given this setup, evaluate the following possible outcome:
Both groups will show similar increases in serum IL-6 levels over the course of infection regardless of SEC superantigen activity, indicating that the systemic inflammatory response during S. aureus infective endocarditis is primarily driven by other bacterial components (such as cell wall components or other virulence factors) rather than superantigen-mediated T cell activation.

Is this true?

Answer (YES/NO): NO